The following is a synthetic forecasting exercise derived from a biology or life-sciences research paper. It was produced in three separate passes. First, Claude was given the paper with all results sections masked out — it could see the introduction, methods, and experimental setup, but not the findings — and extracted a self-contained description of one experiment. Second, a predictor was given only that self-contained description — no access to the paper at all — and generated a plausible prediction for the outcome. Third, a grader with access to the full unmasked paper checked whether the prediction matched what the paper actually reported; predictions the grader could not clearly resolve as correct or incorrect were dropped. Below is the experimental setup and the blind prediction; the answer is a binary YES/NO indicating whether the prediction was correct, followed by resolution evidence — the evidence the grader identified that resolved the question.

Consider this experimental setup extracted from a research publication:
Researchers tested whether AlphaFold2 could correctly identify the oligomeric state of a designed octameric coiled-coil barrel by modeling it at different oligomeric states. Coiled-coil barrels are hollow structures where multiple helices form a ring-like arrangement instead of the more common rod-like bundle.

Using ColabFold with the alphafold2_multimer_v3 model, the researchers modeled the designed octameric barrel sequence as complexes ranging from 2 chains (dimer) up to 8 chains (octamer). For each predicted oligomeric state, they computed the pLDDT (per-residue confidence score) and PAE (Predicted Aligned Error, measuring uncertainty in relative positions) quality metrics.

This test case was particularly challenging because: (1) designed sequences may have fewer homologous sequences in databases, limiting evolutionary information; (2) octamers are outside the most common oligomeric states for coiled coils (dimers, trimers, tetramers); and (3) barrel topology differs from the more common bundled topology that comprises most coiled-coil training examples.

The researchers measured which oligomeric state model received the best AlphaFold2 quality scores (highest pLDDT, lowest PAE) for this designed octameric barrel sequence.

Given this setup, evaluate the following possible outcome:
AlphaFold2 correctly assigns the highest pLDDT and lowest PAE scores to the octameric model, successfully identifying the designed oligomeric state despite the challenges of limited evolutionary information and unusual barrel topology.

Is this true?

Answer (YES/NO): YES